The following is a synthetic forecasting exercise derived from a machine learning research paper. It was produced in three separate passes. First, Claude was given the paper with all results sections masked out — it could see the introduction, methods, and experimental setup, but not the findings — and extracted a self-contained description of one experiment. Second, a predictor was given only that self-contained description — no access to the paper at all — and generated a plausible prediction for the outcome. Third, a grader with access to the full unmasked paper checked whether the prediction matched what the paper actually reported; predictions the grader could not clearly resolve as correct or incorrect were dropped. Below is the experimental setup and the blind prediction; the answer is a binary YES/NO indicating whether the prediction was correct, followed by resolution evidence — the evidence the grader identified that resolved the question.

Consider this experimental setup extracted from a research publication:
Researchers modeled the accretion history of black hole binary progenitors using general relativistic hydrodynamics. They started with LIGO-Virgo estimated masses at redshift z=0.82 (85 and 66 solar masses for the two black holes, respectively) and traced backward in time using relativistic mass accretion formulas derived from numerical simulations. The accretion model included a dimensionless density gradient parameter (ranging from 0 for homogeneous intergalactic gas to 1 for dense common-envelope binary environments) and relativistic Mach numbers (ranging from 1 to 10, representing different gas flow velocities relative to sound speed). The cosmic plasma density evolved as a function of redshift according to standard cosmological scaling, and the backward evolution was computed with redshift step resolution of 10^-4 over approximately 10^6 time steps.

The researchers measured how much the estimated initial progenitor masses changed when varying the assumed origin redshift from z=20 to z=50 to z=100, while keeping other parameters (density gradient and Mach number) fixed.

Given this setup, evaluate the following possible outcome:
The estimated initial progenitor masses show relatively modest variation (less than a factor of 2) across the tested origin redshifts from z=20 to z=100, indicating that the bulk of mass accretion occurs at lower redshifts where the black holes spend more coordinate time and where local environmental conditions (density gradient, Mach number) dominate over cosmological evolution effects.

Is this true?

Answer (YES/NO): YES